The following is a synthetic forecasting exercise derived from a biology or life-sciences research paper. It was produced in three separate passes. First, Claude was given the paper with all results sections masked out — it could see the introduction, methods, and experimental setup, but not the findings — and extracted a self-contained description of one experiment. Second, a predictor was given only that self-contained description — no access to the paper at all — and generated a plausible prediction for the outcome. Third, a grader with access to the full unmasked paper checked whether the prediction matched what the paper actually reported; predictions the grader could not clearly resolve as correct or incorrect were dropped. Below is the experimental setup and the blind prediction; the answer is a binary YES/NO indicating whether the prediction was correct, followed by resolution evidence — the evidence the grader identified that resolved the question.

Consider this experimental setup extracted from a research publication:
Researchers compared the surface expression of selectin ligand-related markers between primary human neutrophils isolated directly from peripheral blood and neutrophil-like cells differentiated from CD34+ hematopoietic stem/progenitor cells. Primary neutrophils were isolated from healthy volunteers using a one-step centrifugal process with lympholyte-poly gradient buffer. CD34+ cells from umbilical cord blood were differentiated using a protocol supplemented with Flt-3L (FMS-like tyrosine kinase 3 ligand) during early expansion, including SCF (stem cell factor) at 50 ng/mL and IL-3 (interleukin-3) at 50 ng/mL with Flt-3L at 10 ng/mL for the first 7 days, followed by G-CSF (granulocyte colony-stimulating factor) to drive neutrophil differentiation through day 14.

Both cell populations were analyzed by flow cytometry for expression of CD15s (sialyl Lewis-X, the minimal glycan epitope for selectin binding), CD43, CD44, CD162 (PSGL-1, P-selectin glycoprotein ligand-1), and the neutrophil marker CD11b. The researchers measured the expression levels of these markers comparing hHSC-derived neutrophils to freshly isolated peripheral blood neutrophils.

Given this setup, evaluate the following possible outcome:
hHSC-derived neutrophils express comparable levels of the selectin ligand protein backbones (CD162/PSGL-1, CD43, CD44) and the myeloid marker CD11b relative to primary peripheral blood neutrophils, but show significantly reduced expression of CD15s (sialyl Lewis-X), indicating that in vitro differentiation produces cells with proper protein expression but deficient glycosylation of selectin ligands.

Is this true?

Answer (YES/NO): NO